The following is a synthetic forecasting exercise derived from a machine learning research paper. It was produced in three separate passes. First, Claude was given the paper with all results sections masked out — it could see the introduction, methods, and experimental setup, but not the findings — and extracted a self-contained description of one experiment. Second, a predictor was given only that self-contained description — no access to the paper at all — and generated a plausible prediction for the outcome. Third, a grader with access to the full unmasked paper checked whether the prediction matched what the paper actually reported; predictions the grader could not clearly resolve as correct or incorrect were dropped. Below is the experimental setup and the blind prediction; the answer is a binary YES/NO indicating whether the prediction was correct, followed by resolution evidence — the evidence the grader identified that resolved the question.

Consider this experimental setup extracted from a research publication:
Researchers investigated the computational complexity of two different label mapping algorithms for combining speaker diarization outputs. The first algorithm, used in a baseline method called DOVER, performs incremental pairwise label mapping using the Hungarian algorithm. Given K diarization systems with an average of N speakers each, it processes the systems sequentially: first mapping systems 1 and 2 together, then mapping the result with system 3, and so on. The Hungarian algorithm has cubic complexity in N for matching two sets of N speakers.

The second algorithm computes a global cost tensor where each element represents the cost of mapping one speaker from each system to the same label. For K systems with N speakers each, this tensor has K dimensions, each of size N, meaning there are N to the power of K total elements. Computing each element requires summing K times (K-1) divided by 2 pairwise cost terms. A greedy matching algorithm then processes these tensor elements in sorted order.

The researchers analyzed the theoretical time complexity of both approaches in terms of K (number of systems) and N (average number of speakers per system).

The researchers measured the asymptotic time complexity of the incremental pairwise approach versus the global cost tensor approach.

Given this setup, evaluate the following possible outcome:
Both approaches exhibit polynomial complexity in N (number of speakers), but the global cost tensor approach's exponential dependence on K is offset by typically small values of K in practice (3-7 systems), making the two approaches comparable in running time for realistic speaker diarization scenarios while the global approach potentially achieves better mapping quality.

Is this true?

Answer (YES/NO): NO